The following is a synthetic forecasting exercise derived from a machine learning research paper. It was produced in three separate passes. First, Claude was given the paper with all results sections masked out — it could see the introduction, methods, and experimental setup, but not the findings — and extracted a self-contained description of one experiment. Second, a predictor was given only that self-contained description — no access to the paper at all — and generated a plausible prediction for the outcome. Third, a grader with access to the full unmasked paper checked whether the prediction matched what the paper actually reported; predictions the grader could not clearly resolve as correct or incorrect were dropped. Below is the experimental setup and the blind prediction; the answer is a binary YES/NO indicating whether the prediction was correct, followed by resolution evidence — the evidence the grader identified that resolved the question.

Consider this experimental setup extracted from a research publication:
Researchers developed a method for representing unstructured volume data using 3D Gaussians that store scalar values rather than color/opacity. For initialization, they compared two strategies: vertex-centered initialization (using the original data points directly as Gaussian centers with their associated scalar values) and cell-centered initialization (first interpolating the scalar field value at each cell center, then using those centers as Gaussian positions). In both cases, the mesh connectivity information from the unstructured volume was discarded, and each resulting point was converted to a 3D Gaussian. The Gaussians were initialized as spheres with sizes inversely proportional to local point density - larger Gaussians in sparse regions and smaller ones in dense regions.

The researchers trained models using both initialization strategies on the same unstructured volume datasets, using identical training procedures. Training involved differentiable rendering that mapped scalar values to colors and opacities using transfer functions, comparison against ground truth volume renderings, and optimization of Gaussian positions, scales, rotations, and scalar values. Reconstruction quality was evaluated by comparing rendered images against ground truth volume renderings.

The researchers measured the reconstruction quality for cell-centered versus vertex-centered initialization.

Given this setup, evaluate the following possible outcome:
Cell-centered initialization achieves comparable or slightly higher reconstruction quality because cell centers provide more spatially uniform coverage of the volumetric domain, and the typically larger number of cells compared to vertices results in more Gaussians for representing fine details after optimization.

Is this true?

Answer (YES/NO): YES